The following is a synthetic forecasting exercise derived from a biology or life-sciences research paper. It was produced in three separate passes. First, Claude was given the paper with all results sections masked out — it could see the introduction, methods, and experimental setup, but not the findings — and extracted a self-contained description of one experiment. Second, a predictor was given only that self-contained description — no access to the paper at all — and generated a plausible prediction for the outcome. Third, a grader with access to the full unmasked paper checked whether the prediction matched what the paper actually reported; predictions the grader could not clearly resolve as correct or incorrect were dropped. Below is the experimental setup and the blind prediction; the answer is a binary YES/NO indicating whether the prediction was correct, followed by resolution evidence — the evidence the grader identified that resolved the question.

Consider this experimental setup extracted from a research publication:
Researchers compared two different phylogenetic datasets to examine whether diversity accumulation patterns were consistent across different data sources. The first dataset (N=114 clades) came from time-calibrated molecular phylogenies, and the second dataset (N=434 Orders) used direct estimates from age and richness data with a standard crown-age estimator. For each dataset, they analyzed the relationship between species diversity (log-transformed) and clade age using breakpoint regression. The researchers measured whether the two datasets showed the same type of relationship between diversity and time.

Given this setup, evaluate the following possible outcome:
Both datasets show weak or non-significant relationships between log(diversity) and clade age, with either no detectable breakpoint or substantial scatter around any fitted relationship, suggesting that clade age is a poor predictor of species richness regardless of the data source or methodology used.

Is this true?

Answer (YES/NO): NO